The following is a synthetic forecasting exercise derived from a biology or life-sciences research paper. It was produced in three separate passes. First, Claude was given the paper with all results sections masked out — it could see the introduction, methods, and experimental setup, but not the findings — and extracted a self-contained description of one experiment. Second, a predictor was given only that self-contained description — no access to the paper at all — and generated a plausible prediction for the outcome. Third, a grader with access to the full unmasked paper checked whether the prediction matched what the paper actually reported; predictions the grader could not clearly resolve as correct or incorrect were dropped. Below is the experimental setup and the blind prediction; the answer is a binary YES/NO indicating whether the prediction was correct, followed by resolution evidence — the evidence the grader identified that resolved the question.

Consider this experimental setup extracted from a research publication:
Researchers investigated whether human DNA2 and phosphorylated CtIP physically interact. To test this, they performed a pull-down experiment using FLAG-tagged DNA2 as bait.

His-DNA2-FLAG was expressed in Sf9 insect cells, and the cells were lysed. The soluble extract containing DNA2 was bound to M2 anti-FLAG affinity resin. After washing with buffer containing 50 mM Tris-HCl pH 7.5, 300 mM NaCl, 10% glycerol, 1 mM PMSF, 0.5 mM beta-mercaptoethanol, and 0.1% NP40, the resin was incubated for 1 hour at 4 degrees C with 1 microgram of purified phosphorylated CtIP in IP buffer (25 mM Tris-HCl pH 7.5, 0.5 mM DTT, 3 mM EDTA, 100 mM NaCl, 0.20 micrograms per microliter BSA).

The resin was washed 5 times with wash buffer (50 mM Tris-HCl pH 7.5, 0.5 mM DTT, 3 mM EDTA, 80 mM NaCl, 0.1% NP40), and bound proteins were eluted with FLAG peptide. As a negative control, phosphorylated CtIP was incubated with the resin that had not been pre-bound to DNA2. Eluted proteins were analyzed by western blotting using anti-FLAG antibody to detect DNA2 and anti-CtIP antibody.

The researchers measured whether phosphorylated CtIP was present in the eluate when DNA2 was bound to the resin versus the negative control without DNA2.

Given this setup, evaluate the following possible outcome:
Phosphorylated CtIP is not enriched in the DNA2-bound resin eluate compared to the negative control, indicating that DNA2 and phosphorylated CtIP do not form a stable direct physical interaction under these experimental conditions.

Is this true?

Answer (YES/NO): NO